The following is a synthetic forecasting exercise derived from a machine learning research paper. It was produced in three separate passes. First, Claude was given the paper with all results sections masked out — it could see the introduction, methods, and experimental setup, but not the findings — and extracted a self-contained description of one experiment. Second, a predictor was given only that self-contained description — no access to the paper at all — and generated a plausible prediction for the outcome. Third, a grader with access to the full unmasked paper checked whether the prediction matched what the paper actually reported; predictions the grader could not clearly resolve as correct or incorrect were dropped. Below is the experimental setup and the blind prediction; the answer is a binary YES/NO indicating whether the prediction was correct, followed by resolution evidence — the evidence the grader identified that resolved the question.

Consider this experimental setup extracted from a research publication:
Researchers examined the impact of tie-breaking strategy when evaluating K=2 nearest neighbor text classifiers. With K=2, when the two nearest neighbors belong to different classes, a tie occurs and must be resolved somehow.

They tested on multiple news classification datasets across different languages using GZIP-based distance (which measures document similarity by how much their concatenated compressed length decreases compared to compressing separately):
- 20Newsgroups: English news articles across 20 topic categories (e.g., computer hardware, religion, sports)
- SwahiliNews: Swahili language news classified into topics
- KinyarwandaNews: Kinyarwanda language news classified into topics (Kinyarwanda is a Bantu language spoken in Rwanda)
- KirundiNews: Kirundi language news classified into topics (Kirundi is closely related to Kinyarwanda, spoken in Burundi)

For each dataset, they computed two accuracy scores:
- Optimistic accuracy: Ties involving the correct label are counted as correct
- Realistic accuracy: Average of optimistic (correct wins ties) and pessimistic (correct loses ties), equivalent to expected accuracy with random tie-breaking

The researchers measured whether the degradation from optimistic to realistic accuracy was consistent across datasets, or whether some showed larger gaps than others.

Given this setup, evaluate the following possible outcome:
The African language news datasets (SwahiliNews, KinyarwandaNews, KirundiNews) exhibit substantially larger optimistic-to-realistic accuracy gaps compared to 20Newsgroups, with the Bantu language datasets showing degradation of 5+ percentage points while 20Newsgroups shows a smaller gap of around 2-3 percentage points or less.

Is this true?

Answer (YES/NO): NO